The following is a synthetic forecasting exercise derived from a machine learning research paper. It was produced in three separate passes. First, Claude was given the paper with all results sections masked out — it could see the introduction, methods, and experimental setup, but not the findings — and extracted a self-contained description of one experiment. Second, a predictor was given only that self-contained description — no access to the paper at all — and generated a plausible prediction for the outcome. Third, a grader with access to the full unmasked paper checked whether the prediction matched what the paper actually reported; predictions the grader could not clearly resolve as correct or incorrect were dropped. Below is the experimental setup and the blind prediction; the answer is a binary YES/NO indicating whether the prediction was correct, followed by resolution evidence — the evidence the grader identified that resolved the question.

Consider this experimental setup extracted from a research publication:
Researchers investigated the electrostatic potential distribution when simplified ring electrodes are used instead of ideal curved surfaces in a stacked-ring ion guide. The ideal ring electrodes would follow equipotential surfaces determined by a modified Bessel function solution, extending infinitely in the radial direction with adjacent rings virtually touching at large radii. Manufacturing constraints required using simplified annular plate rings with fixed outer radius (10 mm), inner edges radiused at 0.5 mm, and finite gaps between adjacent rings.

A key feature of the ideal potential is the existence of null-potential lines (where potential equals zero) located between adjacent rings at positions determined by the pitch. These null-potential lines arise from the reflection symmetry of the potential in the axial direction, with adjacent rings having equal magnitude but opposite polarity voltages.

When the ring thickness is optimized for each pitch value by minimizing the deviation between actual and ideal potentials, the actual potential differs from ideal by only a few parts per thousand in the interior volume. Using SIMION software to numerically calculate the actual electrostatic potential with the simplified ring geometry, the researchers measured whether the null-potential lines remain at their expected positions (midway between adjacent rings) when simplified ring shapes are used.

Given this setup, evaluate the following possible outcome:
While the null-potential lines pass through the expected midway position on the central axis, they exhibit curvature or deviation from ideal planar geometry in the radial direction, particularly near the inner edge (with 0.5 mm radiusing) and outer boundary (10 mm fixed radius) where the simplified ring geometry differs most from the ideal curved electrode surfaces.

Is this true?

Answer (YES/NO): NO